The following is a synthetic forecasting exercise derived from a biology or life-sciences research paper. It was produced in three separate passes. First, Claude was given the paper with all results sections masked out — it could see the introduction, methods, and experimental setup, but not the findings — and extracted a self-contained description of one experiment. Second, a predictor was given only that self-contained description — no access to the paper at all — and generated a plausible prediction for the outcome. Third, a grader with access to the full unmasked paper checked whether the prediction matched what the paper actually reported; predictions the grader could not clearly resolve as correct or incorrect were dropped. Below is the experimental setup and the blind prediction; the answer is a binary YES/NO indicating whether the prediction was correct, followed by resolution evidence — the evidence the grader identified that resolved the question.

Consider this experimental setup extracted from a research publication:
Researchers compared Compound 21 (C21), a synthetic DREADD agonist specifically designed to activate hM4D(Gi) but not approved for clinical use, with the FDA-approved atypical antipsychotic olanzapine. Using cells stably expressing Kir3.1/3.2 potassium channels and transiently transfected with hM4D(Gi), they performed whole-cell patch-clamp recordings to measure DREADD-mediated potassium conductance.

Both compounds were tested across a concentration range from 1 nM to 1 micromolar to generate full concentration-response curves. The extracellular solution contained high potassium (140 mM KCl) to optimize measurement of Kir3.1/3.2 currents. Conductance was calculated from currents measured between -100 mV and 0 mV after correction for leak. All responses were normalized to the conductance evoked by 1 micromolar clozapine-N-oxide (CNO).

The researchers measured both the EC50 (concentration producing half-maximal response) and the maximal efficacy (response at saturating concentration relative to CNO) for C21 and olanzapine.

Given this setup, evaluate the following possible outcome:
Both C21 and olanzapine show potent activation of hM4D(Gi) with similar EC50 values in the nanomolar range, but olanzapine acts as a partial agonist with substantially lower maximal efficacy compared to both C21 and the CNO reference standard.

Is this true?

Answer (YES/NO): NO